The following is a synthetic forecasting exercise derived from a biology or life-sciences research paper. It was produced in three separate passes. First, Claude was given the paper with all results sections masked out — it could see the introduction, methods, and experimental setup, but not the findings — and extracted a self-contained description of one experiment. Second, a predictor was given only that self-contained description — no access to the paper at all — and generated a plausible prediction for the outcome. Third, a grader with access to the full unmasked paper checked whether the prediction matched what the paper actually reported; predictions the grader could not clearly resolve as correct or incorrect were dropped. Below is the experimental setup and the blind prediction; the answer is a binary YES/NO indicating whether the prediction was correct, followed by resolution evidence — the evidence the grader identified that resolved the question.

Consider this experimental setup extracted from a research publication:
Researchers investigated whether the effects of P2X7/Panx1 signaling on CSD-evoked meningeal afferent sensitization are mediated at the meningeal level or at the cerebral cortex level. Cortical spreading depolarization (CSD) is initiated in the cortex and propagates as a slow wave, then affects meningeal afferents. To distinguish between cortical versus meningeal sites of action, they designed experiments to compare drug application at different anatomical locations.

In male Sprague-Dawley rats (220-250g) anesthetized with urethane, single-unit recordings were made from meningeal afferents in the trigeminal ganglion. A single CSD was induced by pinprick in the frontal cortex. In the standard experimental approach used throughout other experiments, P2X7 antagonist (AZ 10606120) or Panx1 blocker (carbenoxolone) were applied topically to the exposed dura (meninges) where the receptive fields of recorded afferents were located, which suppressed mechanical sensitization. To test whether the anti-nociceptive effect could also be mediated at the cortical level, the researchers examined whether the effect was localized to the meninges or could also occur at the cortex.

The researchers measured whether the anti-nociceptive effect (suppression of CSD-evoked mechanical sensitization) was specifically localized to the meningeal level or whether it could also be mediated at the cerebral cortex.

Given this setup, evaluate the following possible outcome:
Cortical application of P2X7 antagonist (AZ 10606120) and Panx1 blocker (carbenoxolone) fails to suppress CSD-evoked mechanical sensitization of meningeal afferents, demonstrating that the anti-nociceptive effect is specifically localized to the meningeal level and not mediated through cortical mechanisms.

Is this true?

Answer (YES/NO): NO